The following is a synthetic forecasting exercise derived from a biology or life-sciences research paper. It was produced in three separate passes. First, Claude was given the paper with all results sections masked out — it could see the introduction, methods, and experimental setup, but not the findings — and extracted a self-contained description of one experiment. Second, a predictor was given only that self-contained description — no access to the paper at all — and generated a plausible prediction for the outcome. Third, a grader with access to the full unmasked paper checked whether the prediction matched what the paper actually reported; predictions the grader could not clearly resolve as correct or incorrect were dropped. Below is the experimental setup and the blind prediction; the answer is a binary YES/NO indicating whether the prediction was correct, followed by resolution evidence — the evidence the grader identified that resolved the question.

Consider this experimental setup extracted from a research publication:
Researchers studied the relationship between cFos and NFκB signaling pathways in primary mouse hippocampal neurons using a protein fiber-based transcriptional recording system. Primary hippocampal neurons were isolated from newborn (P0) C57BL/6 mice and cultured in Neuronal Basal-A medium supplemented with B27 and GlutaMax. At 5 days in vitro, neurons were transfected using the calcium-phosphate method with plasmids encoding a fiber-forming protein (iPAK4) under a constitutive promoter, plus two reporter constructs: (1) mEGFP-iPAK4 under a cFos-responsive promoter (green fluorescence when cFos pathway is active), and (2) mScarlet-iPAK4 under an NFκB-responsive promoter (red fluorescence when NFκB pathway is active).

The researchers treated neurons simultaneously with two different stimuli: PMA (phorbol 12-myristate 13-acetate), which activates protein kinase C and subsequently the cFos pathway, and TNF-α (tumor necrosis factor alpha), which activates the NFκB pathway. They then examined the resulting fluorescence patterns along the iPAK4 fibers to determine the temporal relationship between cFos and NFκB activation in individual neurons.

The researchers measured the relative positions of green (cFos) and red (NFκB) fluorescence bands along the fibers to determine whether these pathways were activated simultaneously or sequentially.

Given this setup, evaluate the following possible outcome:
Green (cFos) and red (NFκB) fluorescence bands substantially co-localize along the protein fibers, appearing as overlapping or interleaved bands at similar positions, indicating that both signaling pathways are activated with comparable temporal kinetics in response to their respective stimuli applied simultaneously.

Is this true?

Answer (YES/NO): NO